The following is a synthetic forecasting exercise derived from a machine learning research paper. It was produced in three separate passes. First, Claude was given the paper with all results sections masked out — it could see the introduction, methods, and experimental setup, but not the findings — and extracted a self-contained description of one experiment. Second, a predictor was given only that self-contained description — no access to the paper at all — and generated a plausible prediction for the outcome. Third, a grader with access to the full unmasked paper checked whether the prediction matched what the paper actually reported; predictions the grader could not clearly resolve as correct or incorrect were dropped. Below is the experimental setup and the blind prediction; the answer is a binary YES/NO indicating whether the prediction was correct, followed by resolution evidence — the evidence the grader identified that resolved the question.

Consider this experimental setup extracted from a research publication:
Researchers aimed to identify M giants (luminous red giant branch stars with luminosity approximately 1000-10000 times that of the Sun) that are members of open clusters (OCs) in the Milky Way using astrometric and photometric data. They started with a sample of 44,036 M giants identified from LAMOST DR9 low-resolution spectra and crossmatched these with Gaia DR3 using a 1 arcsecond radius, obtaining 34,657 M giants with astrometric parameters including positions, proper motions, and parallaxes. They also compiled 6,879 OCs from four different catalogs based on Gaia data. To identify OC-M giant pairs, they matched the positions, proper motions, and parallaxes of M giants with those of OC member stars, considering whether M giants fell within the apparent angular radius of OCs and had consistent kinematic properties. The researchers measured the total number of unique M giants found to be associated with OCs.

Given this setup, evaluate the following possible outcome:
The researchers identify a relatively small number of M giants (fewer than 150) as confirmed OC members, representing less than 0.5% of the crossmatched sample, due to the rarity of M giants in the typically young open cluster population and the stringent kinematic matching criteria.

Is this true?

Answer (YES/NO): YES